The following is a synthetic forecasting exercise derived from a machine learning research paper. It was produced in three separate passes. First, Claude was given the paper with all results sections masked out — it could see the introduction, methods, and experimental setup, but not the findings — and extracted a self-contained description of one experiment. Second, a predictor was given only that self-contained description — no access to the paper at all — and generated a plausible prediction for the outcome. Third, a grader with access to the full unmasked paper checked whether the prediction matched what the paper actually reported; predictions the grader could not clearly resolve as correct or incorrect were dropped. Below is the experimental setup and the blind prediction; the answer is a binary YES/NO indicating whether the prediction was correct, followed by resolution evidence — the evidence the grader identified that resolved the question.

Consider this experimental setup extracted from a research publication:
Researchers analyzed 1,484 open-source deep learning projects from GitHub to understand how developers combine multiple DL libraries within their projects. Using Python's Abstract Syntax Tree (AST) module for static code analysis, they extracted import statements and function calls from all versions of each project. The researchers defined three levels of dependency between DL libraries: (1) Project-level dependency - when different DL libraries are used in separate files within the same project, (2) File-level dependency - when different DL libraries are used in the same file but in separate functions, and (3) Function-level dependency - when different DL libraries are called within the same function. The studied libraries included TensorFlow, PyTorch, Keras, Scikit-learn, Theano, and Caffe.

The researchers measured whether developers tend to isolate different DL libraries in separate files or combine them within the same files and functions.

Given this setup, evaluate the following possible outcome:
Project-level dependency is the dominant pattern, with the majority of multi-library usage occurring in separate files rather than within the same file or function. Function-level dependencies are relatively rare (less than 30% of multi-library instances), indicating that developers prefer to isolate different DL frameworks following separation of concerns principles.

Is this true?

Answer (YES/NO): NO